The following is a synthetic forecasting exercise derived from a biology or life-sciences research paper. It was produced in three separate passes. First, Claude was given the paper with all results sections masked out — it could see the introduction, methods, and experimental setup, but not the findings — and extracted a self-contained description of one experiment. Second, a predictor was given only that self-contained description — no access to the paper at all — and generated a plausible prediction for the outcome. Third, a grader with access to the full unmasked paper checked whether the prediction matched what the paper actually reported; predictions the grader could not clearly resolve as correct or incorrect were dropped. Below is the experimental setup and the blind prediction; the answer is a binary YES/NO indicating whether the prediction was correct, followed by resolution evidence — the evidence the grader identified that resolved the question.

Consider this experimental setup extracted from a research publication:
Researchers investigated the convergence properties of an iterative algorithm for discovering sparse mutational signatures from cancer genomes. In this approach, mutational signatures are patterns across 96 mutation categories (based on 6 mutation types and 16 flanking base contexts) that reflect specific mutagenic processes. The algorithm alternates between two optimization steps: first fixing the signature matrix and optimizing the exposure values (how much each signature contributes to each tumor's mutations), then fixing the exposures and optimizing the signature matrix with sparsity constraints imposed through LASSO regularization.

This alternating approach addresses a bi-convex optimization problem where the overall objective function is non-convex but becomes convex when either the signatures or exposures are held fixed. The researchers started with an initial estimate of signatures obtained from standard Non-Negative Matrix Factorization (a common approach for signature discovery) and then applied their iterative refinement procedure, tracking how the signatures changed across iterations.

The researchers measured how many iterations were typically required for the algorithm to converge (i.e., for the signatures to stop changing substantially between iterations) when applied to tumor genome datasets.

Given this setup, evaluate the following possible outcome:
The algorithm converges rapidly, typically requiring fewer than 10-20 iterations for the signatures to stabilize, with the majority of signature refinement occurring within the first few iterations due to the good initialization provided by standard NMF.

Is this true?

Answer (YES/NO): NO